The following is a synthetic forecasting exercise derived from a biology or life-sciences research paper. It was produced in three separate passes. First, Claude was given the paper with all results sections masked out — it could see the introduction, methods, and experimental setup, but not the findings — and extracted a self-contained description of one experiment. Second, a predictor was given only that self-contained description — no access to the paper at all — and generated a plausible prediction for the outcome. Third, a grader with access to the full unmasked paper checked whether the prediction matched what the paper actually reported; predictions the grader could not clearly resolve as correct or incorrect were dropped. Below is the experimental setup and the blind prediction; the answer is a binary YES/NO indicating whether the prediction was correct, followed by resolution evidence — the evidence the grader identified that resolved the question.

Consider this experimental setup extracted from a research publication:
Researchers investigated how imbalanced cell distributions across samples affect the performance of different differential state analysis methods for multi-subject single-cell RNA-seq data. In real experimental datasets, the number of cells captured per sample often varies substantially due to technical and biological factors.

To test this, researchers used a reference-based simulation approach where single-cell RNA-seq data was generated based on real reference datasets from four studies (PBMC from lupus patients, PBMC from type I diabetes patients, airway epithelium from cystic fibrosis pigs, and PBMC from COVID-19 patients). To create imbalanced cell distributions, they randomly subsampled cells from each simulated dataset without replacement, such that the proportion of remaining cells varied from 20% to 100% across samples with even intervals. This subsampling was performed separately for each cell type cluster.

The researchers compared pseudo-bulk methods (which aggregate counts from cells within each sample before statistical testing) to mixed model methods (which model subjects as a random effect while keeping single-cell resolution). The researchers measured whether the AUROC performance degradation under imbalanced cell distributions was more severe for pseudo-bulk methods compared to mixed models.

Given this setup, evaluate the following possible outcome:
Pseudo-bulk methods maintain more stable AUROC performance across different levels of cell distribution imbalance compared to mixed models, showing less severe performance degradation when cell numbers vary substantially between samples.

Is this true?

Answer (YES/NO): NO